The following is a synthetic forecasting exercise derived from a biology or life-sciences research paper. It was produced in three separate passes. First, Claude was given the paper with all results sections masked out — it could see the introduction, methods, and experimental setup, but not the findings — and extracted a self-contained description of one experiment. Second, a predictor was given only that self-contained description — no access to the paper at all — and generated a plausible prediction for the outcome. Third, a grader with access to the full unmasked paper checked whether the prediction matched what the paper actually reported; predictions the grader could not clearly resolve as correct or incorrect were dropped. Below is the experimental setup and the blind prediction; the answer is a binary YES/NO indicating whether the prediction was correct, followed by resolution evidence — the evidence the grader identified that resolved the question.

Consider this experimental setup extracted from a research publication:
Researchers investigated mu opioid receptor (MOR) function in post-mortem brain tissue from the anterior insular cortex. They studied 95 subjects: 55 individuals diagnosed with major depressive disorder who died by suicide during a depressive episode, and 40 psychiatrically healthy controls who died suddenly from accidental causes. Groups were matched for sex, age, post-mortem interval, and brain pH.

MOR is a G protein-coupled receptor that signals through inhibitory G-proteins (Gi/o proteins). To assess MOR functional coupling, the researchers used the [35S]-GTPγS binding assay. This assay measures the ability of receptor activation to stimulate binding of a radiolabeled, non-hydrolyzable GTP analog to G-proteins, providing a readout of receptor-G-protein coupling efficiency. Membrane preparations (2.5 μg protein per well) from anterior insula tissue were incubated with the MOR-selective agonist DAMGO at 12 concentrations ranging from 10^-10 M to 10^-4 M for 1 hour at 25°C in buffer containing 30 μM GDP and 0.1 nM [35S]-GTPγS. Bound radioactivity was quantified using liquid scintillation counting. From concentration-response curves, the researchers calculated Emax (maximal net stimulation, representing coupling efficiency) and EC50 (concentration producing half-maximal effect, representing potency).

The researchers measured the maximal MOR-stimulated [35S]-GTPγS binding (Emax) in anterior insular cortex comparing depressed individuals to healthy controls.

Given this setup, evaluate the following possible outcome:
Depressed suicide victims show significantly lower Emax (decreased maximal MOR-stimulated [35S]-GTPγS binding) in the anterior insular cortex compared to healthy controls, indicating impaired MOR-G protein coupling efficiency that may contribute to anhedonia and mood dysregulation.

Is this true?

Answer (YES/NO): NO